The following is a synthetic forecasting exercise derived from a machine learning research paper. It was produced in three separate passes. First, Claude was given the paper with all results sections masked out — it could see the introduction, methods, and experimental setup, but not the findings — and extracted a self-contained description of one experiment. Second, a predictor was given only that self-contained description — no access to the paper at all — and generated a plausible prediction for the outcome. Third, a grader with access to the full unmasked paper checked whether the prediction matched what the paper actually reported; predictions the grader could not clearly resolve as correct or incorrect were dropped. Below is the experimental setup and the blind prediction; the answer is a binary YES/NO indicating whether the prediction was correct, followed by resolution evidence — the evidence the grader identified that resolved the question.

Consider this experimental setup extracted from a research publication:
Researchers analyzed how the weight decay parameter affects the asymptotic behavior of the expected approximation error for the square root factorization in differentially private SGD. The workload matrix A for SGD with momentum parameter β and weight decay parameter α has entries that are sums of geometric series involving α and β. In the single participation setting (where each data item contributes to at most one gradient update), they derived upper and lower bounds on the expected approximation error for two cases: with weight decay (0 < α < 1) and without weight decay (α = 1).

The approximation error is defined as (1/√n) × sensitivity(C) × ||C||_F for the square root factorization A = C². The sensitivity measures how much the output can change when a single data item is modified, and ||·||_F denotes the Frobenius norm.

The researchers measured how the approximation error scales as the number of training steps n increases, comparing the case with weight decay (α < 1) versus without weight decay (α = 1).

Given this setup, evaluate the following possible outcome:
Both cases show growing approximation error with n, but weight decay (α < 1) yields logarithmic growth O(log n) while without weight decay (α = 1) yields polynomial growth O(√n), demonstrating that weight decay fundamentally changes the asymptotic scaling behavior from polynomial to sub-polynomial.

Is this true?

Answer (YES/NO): NO